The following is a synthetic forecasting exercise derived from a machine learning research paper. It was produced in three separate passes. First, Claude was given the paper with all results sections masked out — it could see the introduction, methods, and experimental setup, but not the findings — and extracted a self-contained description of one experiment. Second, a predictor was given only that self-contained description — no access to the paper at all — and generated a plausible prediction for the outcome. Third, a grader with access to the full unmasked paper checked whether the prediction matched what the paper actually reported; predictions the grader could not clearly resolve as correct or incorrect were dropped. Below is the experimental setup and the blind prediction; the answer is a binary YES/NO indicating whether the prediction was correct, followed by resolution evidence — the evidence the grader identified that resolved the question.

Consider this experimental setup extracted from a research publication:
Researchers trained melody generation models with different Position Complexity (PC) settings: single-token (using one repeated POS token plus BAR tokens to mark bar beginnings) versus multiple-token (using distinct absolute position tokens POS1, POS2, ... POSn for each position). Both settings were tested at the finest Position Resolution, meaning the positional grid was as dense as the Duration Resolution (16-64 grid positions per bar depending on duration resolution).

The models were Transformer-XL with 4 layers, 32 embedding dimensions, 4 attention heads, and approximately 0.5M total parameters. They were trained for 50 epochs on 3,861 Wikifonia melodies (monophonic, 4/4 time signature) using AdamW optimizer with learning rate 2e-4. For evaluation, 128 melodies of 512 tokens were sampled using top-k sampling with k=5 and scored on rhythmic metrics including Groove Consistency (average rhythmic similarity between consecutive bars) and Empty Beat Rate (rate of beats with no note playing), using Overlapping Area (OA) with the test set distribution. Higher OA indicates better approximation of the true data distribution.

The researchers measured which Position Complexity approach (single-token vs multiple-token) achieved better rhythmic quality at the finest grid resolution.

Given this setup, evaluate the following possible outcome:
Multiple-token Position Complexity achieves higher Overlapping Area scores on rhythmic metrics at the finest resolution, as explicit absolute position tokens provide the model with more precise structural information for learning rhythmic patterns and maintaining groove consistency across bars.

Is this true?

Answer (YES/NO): NO